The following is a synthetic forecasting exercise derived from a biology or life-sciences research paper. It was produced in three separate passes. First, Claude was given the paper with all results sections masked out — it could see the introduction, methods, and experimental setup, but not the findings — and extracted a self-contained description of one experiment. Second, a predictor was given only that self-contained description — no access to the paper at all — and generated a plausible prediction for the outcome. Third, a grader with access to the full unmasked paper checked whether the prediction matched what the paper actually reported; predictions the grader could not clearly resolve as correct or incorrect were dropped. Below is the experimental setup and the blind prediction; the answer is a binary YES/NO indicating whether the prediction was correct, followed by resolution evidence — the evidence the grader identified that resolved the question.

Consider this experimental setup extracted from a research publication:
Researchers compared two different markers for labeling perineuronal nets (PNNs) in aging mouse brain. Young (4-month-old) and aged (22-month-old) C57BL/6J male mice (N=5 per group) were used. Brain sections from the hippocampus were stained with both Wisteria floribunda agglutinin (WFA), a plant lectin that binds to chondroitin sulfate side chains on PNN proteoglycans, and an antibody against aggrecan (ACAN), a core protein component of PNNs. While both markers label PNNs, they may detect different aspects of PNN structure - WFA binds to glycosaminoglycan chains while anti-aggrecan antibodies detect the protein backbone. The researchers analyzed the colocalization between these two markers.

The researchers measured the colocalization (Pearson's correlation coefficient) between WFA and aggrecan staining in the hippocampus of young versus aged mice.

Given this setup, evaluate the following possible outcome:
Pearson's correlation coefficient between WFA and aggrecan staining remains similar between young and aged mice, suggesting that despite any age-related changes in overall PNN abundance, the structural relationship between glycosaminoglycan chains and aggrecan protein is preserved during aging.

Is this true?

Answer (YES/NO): NO